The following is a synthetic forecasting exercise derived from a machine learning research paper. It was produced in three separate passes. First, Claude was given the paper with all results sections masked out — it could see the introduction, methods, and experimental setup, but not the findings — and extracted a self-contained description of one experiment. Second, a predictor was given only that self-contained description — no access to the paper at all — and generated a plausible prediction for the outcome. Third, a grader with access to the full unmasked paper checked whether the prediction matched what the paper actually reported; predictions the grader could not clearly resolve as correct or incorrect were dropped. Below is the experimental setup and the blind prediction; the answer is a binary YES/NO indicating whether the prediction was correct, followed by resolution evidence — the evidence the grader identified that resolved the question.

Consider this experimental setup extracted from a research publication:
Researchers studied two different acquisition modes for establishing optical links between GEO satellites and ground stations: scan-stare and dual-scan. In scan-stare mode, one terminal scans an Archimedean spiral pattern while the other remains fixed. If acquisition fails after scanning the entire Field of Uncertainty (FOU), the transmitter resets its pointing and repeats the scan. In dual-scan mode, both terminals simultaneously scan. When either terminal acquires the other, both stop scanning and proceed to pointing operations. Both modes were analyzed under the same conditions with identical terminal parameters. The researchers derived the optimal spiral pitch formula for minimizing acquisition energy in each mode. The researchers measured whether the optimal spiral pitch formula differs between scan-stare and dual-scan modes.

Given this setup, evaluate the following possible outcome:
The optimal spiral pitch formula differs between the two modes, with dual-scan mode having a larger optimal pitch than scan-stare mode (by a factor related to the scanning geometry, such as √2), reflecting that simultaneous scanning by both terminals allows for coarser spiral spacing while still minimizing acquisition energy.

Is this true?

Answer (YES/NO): NO